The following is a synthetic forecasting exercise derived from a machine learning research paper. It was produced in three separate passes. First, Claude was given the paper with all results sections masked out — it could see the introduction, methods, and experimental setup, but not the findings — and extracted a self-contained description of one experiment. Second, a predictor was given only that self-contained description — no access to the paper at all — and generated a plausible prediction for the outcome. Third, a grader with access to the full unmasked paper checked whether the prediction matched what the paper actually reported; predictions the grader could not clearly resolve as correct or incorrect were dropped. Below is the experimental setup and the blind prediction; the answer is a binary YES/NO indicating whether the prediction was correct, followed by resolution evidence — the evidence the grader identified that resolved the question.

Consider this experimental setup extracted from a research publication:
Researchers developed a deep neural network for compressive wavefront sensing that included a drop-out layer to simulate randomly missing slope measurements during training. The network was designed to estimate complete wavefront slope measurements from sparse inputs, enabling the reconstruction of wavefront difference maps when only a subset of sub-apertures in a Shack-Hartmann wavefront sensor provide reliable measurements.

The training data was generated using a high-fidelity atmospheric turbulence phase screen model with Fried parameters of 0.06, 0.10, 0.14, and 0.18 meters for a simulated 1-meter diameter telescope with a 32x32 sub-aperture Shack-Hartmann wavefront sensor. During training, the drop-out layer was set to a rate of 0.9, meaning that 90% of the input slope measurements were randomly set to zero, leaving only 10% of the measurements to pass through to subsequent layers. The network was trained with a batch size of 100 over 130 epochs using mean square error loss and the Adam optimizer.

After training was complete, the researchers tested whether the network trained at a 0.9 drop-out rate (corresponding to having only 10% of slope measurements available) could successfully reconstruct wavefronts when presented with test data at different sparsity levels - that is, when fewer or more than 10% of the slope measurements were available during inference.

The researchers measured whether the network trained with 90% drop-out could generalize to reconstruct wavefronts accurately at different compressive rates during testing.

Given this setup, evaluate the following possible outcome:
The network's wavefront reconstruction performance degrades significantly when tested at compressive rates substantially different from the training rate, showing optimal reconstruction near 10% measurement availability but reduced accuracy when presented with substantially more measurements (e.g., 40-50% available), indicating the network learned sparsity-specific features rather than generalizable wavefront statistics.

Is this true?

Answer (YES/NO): NO